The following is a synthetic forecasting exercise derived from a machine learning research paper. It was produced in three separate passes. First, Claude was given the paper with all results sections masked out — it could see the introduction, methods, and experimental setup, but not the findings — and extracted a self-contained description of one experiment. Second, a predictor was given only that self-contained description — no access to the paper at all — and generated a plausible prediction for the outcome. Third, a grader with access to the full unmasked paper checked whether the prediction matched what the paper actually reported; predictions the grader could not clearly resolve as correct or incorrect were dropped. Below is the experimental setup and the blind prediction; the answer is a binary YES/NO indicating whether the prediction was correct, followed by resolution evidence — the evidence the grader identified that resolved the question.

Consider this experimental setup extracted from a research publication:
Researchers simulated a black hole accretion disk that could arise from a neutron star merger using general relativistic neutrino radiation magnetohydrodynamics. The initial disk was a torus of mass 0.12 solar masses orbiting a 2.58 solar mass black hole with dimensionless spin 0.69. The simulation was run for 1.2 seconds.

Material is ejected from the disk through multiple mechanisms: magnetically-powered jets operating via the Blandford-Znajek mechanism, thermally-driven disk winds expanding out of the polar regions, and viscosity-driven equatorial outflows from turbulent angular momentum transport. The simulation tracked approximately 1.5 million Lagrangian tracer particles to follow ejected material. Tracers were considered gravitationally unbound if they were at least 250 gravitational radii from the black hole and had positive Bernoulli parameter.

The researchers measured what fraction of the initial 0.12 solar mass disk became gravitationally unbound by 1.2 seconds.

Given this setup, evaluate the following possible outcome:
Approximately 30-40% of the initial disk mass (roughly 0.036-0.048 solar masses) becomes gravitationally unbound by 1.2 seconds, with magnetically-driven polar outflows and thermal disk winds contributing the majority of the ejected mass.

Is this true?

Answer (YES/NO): NO